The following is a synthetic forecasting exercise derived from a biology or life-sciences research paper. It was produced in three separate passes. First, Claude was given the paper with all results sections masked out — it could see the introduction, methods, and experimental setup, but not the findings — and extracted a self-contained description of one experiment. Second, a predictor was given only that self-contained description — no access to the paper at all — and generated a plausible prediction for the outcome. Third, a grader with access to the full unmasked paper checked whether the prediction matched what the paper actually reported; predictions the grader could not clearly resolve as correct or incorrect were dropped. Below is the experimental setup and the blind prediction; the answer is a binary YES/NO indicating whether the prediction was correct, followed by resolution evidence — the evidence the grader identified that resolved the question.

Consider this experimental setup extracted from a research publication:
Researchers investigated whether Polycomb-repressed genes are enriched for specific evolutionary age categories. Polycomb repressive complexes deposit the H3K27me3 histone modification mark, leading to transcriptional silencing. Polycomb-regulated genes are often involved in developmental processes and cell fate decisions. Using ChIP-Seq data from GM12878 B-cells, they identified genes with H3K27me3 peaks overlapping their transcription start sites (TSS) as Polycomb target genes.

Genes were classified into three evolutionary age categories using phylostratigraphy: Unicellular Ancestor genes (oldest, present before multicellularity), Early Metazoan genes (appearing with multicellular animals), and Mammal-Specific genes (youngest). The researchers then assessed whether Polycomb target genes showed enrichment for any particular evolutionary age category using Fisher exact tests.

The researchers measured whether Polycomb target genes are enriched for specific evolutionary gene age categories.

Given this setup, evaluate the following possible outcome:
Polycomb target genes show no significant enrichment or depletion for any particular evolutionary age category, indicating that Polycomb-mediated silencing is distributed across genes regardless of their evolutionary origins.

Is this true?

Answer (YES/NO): NO